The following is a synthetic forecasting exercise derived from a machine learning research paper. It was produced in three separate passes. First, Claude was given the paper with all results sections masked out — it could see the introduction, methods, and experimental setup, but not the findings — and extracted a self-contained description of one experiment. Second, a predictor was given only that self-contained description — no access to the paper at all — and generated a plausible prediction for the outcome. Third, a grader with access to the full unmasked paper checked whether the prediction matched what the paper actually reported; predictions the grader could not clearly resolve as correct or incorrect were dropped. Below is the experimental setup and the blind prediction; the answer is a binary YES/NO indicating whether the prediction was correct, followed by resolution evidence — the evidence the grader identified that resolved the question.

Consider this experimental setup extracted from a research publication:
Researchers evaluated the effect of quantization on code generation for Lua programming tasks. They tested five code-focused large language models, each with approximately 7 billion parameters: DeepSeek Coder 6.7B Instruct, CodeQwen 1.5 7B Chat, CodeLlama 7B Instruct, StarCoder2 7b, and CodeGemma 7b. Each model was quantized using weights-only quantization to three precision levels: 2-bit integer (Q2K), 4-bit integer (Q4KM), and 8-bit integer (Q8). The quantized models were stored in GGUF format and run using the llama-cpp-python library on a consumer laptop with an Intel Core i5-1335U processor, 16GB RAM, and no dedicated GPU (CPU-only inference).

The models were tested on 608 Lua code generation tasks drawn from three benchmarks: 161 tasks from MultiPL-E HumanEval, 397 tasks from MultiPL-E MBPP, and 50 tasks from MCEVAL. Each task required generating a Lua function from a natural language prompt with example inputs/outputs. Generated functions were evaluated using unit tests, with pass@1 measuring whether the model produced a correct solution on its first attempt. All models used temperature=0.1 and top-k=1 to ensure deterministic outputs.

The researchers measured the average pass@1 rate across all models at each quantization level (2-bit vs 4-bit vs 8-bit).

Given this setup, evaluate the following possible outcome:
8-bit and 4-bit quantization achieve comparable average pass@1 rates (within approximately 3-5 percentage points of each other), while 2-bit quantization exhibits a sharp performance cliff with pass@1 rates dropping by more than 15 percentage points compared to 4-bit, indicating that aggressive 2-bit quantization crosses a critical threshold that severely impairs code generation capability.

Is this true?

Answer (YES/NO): NO